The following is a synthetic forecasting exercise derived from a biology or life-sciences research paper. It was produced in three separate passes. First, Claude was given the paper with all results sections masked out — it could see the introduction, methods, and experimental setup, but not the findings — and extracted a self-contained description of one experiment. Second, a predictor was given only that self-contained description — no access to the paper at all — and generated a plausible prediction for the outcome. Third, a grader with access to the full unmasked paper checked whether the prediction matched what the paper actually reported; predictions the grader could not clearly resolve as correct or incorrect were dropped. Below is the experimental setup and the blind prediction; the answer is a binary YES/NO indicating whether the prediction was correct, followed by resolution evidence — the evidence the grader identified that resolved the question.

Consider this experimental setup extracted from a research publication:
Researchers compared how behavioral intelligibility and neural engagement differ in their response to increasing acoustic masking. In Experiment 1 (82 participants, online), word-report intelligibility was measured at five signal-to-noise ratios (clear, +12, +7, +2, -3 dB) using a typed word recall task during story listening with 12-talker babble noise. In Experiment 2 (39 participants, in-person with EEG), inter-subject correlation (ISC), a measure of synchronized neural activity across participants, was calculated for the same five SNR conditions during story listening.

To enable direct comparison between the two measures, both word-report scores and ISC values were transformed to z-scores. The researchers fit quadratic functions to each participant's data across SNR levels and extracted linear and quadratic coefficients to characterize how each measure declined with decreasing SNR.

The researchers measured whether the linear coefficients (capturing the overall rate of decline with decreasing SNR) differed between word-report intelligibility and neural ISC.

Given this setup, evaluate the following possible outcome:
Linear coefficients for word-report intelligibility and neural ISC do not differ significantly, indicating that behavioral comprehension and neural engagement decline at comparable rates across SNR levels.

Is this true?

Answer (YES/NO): NO